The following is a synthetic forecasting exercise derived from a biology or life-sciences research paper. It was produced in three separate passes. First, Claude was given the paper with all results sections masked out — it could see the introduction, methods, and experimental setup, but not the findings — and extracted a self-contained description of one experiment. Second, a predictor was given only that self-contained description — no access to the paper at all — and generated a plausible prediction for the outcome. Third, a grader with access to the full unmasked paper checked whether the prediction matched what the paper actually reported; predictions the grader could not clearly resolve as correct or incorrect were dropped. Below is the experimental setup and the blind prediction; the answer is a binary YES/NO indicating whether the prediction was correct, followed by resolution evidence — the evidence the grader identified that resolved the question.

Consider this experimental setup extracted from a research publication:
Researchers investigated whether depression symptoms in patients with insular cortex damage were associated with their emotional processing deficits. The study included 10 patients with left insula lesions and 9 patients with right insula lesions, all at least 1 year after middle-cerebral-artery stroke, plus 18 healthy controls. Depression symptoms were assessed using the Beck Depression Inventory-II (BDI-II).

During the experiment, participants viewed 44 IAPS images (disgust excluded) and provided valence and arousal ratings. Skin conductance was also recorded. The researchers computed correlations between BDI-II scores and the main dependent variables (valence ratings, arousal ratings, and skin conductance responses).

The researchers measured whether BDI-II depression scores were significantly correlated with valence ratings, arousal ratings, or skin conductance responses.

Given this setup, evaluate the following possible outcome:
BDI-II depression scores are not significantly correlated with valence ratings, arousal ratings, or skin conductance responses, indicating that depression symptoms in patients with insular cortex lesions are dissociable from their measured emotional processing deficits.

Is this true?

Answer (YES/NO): YES